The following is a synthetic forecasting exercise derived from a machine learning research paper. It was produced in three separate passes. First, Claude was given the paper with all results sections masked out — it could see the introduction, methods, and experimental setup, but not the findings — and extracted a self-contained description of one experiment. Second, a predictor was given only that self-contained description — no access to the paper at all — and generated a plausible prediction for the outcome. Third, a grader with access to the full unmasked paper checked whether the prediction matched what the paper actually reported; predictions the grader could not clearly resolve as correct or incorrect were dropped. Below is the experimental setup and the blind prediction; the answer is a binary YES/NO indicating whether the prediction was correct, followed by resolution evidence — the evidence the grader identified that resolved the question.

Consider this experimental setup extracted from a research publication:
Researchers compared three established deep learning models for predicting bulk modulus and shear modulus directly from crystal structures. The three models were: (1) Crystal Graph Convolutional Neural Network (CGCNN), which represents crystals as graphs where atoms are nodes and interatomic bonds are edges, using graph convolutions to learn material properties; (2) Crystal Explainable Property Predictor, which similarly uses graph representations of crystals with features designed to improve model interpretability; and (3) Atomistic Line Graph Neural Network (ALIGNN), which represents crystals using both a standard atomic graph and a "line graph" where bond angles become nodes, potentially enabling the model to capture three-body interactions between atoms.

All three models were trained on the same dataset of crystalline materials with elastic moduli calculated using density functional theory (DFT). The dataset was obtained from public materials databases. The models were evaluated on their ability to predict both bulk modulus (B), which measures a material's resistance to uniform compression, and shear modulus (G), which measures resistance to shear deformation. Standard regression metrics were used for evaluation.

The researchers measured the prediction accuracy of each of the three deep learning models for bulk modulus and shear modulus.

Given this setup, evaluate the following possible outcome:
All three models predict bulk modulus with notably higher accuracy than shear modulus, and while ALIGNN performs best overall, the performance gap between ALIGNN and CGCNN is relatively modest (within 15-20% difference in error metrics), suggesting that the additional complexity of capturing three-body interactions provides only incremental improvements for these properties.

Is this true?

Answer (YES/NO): NO